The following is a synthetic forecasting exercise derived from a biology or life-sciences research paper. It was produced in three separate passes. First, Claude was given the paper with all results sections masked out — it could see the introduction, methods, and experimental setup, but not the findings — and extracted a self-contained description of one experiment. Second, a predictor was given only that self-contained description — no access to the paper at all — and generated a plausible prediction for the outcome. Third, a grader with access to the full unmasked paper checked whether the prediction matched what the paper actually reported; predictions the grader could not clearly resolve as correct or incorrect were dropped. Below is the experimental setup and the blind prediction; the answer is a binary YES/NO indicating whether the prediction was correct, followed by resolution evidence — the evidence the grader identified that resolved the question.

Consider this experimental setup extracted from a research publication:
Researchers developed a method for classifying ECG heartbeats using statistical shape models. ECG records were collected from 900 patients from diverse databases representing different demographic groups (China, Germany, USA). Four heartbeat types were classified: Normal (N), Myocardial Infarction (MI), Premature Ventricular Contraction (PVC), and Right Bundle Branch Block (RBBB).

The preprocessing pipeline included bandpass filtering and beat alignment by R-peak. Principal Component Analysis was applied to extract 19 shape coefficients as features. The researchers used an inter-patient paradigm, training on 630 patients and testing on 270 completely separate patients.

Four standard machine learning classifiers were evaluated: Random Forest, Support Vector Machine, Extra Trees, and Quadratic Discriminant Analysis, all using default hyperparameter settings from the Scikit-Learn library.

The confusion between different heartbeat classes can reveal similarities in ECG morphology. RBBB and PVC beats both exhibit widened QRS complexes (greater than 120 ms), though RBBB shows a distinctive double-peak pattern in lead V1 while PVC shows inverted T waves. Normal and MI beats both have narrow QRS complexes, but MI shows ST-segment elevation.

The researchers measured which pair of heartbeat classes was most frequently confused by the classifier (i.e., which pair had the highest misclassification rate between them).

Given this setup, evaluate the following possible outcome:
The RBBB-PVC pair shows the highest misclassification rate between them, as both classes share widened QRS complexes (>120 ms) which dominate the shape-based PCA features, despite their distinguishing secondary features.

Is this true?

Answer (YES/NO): YES